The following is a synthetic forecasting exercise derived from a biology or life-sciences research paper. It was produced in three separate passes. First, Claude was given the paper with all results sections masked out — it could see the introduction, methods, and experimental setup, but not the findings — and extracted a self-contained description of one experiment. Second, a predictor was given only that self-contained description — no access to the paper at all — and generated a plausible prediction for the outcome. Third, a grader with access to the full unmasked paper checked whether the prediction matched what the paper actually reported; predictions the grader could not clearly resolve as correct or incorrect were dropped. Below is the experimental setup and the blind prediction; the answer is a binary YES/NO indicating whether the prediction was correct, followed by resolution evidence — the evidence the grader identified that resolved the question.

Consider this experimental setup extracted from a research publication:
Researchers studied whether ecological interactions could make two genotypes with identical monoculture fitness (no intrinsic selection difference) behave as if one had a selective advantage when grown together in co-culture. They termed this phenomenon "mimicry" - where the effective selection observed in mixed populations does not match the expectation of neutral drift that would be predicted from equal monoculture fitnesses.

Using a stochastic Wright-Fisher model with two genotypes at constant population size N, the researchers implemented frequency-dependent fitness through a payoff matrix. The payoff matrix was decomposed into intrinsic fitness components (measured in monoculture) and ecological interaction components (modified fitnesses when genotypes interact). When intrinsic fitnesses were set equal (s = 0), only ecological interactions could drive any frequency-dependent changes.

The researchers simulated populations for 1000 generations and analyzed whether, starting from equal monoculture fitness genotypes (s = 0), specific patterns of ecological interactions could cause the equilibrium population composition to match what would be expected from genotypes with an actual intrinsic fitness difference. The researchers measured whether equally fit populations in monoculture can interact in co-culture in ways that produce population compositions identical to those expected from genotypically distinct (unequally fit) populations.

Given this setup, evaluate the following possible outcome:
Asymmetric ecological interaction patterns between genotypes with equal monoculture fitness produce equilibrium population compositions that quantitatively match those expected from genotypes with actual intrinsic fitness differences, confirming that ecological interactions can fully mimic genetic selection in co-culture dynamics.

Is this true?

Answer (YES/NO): YES